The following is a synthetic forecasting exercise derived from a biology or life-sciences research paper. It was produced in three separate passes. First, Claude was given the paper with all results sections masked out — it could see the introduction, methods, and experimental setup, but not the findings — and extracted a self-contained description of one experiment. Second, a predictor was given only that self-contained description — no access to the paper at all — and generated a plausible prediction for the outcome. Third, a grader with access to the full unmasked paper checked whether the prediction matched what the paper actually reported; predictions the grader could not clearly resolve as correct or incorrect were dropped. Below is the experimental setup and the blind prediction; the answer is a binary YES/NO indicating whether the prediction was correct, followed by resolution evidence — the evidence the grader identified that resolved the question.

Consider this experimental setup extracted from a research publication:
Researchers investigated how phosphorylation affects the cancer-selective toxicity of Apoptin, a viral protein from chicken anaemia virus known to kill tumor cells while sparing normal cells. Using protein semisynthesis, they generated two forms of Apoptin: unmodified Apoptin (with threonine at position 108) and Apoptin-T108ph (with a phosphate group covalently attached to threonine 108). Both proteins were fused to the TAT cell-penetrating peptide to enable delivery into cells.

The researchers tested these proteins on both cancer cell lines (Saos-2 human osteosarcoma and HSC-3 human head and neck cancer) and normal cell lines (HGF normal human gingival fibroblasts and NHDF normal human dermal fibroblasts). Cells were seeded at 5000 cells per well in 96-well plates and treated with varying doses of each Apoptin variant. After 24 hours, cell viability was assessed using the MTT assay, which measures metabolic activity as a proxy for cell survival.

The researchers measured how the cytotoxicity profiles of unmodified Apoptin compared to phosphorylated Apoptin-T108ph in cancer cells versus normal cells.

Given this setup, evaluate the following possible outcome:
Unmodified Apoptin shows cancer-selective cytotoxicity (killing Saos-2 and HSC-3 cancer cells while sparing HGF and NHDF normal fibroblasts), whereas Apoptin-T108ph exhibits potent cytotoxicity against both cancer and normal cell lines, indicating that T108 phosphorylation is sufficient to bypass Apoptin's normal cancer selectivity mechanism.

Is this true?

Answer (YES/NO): YES